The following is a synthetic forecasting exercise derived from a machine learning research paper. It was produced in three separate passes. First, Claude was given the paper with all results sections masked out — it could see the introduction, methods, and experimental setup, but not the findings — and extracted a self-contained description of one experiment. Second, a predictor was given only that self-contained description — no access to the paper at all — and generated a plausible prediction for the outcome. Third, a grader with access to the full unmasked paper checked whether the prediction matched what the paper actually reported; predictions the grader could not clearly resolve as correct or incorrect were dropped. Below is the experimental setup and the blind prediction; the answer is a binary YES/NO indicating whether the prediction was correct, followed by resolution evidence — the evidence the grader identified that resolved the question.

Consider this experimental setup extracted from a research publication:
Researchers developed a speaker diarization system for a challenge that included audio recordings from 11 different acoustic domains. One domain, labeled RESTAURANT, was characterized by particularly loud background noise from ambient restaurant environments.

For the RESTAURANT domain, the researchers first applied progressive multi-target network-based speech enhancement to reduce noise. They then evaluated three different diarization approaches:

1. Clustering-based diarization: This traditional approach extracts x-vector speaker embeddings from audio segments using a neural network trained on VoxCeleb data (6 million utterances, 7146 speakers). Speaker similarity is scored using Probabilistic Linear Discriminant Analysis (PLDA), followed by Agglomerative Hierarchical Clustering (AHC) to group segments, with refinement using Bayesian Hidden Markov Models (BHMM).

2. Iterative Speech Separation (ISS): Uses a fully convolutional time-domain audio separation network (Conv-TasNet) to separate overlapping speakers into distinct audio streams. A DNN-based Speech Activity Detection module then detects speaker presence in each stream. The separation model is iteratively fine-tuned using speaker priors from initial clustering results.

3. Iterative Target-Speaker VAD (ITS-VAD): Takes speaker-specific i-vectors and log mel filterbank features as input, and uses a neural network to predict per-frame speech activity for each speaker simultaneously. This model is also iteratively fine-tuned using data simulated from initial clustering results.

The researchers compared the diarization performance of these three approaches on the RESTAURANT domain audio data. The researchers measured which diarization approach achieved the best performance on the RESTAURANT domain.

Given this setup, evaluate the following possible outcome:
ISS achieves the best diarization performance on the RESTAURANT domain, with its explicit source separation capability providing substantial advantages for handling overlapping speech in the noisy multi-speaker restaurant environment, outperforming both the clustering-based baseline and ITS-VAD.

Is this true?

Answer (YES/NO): NO